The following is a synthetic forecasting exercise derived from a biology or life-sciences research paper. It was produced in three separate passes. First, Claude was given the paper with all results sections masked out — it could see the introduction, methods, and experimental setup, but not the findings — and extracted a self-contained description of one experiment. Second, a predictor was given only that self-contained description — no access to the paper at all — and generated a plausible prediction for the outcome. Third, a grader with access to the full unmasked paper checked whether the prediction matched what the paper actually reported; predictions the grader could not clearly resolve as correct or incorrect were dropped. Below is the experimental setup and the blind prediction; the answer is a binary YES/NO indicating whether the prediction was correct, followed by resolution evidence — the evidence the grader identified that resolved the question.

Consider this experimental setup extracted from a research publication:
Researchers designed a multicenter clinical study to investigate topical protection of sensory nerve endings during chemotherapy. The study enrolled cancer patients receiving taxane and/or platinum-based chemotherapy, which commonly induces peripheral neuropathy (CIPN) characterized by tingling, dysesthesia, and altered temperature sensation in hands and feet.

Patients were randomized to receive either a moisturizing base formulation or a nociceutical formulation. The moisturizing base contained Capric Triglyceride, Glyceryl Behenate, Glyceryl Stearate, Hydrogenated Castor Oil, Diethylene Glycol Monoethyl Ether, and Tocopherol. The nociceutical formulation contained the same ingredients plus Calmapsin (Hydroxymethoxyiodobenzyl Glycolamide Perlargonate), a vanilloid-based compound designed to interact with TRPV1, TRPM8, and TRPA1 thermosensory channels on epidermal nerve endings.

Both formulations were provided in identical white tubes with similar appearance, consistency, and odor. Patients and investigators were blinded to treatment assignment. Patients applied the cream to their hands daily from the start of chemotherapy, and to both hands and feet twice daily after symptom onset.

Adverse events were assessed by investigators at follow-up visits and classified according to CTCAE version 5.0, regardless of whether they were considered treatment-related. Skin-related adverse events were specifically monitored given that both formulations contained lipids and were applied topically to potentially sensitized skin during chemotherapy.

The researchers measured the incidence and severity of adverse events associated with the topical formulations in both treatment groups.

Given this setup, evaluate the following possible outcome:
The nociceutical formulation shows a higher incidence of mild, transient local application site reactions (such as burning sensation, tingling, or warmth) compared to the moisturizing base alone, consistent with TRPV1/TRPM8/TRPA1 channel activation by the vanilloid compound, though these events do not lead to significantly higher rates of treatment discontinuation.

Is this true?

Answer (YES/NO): NO